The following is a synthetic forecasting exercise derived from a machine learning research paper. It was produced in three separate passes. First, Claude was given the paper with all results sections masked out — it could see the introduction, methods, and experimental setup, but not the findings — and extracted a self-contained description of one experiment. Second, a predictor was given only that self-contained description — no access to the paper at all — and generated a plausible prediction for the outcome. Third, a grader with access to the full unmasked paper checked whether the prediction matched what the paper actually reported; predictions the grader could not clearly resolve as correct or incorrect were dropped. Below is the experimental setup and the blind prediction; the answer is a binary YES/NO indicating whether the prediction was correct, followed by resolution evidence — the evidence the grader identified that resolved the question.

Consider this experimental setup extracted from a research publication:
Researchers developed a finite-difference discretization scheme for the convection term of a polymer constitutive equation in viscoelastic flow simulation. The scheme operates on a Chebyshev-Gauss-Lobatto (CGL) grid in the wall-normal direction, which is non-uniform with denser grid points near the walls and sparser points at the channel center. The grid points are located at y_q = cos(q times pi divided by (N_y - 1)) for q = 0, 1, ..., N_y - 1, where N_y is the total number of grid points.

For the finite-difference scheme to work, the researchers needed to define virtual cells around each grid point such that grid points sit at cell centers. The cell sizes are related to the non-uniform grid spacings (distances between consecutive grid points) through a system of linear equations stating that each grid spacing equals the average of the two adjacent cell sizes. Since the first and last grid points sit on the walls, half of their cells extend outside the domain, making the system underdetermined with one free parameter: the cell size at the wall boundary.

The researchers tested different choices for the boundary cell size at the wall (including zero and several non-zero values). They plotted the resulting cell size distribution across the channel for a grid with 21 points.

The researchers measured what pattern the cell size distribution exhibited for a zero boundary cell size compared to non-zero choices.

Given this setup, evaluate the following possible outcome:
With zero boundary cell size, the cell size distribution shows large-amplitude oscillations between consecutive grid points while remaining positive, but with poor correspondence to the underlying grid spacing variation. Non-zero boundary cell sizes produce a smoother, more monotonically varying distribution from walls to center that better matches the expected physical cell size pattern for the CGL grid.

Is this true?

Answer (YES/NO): NO